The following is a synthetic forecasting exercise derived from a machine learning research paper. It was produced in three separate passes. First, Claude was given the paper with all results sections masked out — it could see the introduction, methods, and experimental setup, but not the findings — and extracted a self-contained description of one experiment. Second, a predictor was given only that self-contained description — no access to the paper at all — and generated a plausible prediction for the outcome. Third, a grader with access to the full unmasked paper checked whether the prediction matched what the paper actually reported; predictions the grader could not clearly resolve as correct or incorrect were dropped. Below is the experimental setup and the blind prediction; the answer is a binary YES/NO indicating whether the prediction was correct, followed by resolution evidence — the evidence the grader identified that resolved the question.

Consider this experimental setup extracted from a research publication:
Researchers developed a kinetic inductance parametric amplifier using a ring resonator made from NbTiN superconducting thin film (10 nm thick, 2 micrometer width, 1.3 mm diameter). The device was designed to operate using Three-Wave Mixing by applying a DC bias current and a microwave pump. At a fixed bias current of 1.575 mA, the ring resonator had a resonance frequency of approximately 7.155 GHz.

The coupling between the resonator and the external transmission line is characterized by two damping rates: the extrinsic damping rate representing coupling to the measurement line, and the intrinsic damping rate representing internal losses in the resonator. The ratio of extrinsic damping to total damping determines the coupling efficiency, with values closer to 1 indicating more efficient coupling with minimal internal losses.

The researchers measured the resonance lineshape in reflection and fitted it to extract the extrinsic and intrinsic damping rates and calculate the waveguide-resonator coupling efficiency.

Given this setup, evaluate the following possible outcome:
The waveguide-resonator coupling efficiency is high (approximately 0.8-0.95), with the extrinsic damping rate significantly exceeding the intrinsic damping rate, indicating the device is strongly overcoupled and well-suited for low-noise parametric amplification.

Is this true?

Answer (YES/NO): YES